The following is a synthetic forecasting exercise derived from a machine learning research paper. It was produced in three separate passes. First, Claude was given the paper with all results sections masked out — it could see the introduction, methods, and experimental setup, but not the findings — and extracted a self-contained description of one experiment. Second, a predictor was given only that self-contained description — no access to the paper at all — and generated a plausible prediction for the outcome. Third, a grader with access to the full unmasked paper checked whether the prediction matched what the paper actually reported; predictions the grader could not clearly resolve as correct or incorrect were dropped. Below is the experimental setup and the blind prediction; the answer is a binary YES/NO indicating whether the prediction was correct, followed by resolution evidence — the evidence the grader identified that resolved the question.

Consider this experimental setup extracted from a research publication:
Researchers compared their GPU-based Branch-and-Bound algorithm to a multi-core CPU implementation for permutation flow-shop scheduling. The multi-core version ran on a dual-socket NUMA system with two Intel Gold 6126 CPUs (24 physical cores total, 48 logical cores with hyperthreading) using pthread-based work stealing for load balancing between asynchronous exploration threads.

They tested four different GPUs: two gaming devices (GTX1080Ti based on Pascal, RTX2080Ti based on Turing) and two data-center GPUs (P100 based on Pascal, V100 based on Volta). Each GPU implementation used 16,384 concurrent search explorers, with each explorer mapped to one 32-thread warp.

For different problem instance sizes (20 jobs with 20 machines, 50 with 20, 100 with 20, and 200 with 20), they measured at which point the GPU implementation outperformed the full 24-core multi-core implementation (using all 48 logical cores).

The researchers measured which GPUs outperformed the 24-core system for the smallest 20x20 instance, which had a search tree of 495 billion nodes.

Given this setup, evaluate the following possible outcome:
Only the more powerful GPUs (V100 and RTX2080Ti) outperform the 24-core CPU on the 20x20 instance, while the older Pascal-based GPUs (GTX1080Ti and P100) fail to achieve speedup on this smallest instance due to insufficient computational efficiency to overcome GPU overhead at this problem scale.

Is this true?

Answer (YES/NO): NO